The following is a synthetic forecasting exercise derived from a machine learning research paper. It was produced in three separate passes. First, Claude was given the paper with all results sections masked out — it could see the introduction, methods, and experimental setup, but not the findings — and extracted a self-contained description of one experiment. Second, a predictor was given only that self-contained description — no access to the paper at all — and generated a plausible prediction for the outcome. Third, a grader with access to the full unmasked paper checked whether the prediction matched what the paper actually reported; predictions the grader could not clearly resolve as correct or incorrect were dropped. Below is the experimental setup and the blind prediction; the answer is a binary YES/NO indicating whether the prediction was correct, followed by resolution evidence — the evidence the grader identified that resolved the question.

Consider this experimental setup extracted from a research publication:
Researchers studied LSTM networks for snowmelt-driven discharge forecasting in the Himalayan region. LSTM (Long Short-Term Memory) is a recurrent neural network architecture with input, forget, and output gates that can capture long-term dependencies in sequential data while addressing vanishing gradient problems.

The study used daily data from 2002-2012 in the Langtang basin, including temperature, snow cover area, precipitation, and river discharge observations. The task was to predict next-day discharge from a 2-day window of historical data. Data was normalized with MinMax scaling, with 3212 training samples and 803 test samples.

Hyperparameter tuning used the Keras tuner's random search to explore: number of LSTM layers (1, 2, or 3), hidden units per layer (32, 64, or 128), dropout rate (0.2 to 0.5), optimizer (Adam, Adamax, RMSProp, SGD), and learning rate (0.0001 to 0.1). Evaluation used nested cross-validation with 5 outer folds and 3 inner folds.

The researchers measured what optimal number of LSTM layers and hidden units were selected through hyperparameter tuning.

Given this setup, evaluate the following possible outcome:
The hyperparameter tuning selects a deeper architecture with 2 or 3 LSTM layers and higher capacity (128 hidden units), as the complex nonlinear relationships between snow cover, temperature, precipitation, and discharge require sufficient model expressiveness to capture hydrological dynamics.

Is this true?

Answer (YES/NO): NO